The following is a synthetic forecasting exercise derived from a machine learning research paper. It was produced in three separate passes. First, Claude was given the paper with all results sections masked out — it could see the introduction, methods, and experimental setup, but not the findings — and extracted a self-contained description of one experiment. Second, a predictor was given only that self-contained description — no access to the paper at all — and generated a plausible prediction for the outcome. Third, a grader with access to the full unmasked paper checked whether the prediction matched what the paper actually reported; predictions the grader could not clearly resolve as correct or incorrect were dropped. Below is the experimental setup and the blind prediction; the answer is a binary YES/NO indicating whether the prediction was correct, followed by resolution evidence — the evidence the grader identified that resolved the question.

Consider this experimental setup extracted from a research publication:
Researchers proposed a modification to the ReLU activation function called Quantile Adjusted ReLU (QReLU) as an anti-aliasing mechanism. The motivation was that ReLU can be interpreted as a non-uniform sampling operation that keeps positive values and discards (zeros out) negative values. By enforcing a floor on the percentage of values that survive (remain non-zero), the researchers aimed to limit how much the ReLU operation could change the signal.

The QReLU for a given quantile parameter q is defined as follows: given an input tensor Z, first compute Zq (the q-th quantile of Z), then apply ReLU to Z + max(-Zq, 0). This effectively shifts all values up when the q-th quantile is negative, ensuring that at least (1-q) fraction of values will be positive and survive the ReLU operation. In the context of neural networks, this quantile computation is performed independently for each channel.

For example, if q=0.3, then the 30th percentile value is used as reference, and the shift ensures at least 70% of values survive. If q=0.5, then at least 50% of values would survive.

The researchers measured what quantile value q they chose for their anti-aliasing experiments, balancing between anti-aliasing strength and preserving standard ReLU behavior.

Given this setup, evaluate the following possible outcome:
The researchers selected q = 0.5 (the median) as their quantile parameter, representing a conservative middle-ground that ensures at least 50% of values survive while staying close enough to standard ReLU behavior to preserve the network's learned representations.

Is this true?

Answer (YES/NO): NO